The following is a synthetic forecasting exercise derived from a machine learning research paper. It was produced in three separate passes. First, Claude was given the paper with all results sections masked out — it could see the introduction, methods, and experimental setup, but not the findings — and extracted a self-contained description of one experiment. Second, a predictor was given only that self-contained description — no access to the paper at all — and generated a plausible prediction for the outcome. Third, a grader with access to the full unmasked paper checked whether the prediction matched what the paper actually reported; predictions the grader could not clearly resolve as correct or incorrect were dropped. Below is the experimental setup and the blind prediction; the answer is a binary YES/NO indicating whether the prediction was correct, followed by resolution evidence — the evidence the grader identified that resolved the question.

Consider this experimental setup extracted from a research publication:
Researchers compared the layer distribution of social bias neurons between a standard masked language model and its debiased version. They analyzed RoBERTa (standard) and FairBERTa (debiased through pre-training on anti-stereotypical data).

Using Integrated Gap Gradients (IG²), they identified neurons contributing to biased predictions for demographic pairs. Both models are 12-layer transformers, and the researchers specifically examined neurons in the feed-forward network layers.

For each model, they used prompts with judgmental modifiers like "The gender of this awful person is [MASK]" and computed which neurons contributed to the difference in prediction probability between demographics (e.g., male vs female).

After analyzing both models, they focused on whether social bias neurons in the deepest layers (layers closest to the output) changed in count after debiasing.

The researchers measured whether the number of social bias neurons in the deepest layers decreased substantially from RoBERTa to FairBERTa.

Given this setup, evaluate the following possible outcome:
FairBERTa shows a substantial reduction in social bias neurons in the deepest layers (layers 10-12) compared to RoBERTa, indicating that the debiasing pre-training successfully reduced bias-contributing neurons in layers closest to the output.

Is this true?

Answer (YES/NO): YES